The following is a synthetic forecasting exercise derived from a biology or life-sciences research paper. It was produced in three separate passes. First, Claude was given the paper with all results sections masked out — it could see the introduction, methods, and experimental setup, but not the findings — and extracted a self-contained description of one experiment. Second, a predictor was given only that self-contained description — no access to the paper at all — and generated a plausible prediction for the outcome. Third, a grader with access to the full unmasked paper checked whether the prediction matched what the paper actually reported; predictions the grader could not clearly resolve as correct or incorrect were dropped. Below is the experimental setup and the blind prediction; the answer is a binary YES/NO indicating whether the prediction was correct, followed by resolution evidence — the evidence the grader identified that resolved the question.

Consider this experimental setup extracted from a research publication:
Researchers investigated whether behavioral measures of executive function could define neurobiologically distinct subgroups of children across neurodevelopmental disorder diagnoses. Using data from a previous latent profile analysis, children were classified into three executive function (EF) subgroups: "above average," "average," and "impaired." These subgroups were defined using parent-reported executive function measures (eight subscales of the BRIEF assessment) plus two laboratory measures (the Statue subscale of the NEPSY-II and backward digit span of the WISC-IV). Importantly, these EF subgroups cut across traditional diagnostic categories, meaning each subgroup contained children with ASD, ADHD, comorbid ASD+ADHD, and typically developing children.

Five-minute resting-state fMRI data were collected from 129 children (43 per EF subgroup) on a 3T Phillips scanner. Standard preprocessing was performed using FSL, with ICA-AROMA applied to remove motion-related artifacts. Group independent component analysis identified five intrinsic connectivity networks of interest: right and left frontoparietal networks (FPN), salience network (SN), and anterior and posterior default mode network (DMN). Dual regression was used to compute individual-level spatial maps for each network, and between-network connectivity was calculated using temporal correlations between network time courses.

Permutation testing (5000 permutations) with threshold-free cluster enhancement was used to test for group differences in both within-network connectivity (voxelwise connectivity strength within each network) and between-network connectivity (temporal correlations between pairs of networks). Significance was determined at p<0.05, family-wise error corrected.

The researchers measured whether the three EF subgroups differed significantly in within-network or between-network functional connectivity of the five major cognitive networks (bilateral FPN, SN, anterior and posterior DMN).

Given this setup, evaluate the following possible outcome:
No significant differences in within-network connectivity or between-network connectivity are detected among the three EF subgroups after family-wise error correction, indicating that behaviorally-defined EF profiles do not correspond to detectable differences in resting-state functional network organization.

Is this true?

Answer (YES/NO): YES